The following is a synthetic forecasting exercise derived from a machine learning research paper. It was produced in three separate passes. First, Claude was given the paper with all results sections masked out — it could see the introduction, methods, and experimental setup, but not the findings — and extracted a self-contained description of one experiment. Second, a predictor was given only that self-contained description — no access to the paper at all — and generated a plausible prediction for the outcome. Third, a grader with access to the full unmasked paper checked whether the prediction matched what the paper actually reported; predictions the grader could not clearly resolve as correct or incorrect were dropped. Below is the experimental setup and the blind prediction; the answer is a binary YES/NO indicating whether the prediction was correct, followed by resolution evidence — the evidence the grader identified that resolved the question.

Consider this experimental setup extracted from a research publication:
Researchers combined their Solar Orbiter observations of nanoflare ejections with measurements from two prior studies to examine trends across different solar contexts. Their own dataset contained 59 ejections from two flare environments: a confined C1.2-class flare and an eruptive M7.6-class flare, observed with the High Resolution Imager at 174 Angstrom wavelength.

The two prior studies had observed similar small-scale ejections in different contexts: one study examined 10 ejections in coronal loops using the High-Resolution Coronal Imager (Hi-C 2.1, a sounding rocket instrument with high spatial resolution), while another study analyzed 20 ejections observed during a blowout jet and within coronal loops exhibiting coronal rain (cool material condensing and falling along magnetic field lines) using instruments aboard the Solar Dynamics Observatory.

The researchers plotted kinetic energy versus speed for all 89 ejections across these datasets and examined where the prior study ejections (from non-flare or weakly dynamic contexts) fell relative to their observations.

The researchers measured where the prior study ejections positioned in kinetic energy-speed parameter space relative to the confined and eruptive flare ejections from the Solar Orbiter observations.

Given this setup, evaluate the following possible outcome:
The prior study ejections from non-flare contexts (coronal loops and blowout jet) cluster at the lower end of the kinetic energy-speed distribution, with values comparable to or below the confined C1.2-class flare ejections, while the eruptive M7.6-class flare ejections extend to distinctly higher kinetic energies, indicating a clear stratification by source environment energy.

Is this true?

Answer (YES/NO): YES